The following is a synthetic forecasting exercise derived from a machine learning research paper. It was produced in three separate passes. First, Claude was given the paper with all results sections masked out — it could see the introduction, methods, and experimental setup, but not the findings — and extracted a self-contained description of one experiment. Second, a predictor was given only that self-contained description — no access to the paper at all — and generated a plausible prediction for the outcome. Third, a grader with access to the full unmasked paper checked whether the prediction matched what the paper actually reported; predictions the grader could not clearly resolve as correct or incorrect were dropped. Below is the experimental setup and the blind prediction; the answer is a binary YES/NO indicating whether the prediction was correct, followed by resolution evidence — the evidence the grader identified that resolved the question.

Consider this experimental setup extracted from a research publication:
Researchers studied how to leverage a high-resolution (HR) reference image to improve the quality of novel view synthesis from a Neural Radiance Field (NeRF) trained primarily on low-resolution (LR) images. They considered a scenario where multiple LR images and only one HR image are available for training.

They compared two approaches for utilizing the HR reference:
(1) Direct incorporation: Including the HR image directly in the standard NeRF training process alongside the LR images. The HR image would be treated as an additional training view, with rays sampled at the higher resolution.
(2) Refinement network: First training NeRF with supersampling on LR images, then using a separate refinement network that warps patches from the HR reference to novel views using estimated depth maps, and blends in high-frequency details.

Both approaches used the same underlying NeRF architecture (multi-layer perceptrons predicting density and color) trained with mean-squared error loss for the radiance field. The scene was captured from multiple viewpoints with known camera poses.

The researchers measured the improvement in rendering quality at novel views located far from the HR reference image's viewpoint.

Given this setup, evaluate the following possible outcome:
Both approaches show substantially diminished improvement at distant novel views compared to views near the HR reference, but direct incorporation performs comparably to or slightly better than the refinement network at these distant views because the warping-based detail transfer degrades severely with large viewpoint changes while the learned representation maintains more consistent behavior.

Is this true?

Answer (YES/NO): NO